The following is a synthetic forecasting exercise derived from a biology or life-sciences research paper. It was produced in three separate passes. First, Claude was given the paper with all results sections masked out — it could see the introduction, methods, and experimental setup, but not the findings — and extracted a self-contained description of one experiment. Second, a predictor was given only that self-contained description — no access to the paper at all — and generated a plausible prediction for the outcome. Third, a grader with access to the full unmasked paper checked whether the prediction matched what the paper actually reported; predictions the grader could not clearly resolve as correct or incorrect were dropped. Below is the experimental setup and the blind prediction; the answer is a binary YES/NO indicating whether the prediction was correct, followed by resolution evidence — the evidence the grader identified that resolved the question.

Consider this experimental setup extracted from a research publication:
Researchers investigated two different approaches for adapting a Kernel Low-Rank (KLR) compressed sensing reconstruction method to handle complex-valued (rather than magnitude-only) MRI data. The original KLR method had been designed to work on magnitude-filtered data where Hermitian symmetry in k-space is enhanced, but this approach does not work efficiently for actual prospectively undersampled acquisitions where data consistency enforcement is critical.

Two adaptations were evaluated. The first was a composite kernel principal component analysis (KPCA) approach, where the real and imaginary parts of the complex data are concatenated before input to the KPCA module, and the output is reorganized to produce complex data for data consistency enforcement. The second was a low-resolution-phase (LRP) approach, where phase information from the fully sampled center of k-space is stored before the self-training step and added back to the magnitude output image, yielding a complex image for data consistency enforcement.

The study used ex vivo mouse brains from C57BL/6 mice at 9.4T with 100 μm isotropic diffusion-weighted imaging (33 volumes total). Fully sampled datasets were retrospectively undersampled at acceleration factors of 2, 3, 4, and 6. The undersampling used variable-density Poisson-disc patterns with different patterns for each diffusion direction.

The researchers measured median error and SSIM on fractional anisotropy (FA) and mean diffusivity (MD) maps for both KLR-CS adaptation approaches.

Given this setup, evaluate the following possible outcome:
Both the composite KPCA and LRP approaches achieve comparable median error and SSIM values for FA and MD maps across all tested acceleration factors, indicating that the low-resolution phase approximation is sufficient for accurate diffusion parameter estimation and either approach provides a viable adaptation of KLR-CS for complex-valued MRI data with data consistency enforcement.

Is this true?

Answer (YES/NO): NO